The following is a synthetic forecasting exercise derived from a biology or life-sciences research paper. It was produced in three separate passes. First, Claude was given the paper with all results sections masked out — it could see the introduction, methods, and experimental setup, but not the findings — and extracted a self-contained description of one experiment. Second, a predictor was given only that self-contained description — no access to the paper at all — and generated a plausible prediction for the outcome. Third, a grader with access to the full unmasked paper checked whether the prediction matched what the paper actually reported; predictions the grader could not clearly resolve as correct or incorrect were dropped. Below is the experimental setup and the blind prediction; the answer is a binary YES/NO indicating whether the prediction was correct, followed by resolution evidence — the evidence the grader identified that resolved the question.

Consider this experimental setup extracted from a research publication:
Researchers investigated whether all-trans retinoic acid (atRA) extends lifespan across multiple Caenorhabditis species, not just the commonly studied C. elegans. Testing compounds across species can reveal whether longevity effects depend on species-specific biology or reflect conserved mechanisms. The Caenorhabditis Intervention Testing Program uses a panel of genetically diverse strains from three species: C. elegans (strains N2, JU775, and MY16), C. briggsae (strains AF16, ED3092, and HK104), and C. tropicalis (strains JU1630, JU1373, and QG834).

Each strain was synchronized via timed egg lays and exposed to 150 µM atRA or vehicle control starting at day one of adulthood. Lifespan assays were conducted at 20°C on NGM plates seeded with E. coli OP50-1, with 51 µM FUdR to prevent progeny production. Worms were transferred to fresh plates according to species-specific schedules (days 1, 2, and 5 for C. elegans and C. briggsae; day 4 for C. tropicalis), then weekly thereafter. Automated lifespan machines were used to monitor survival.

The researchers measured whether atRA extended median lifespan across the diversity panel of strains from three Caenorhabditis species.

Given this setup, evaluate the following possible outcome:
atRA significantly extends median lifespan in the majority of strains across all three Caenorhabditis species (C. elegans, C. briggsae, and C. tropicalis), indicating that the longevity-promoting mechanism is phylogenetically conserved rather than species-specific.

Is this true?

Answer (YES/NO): NO